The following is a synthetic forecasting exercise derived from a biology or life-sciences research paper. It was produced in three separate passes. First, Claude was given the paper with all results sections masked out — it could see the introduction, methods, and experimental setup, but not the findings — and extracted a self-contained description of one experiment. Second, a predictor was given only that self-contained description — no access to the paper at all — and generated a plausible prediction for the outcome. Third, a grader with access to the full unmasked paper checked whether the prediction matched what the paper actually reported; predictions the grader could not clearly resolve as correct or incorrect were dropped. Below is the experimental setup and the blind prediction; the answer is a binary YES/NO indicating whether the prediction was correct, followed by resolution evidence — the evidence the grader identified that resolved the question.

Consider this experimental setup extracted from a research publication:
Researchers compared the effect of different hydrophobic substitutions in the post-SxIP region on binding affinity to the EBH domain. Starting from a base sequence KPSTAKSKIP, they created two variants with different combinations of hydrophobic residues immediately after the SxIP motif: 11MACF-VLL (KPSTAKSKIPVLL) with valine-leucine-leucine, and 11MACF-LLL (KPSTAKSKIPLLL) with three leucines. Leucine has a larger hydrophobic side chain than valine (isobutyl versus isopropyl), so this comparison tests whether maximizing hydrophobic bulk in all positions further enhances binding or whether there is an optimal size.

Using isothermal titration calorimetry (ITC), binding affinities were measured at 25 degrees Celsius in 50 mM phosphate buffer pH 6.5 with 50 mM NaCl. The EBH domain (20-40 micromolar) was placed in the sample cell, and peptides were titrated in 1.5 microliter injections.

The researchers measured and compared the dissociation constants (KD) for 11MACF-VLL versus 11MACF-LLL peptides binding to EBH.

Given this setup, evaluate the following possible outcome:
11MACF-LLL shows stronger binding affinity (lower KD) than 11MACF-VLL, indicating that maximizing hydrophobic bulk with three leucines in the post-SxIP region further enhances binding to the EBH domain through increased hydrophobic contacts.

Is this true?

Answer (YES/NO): NO